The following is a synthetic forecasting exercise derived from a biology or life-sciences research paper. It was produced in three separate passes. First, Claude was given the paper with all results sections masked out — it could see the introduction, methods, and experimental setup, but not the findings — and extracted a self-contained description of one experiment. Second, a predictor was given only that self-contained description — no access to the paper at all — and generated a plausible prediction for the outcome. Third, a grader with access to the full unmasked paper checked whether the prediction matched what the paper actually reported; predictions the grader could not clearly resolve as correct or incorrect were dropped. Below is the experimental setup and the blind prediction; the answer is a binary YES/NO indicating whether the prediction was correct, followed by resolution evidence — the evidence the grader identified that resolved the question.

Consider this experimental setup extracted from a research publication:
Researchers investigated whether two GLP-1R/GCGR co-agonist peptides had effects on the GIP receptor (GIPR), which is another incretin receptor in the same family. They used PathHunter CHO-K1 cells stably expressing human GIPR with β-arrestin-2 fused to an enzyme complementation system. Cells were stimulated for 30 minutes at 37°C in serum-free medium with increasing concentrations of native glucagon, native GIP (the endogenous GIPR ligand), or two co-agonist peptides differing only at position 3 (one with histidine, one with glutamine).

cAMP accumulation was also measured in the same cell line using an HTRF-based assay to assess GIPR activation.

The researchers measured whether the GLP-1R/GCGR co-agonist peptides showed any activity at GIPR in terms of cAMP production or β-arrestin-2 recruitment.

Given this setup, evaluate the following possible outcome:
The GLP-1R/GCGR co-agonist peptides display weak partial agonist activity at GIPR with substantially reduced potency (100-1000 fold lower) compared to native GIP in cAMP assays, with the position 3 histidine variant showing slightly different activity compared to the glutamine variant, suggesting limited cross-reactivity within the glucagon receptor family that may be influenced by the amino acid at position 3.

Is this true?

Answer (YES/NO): NO